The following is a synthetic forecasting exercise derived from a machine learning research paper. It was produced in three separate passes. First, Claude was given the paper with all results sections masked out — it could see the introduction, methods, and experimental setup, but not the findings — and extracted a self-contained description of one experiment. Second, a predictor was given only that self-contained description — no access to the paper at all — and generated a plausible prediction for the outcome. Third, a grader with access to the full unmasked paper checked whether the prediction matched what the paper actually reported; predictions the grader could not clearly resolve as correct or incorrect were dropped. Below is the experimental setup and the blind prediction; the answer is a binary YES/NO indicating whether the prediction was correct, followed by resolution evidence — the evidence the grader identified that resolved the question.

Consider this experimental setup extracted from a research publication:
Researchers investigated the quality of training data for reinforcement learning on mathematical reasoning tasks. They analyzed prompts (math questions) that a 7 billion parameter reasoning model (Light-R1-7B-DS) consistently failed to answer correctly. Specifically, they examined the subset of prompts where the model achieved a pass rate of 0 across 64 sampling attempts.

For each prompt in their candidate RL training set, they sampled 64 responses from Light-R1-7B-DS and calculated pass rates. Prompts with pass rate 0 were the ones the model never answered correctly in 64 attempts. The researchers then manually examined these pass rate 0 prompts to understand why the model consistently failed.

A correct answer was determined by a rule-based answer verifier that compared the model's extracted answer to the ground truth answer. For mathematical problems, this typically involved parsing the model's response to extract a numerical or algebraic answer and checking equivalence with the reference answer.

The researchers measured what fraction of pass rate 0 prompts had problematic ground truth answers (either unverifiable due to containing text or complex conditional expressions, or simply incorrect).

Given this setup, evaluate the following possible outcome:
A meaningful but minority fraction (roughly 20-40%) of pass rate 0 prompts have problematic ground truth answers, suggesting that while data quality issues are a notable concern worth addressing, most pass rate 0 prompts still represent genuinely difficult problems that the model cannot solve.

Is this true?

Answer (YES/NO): NO